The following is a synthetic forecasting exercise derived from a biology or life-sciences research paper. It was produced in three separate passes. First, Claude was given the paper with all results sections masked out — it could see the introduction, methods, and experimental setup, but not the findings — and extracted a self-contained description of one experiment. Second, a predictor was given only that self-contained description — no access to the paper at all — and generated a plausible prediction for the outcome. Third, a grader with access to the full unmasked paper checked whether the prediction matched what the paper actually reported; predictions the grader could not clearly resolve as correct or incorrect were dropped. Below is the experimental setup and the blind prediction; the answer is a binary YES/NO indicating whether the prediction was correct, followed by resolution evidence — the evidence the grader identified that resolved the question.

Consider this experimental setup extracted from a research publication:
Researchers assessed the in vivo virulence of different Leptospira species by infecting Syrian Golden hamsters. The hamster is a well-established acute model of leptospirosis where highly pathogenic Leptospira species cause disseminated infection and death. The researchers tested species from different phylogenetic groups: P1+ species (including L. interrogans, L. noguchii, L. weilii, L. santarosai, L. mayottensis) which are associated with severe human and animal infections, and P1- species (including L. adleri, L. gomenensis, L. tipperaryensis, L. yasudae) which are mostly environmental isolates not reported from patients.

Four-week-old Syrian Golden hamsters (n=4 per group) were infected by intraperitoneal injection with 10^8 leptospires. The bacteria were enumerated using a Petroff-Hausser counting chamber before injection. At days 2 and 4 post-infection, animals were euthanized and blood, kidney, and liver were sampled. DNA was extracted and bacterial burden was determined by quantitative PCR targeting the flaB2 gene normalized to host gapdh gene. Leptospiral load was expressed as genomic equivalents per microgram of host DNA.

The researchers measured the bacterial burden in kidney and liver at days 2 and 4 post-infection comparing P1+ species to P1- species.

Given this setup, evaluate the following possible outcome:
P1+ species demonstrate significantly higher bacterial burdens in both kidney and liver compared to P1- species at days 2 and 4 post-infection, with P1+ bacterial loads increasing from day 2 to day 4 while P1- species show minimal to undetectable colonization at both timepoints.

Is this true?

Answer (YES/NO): NO